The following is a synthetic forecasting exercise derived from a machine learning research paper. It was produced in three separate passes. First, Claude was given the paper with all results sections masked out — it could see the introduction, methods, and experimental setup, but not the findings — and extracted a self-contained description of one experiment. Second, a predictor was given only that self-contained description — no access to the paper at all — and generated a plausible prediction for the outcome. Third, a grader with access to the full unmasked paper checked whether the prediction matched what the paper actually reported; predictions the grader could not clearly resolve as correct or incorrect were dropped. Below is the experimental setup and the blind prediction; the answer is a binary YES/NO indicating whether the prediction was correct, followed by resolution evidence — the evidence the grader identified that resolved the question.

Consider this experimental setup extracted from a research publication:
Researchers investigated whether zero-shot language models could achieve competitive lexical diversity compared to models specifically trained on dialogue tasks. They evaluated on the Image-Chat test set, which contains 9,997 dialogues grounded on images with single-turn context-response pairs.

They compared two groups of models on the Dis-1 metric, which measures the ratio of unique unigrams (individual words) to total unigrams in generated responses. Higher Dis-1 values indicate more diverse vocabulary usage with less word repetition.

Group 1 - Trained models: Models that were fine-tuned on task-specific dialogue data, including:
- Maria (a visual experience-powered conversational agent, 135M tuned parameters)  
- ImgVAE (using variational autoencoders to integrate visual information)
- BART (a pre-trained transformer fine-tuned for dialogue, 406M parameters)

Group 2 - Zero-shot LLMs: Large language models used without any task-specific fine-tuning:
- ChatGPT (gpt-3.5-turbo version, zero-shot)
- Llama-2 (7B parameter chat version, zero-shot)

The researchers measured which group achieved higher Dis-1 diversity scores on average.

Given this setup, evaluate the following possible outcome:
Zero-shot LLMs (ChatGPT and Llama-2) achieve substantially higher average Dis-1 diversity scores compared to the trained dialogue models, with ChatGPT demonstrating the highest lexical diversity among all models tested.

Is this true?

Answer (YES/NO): NO